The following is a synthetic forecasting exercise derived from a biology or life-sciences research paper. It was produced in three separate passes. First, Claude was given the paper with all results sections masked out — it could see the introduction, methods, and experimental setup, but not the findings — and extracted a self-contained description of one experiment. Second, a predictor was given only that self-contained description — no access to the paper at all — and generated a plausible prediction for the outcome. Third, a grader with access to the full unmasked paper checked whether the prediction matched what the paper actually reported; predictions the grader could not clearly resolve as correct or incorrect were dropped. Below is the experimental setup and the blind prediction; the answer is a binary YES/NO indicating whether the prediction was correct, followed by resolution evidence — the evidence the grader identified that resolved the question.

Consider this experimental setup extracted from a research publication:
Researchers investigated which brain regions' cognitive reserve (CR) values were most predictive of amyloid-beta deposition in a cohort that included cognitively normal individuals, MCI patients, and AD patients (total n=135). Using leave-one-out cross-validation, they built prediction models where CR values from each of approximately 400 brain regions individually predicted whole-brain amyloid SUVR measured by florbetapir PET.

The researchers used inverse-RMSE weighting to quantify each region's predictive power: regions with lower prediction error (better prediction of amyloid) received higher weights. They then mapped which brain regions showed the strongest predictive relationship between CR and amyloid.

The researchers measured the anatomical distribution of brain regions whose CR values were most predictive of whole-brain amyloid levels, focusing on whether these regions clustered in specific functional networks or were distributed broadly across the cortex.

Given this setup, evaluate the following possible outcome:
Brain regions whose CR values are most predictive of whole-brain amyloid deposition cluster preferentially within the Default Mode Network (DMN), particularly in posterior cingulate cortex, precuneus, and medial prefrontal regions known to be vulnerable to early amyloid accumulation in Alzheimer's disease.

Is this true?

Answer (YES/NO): NO